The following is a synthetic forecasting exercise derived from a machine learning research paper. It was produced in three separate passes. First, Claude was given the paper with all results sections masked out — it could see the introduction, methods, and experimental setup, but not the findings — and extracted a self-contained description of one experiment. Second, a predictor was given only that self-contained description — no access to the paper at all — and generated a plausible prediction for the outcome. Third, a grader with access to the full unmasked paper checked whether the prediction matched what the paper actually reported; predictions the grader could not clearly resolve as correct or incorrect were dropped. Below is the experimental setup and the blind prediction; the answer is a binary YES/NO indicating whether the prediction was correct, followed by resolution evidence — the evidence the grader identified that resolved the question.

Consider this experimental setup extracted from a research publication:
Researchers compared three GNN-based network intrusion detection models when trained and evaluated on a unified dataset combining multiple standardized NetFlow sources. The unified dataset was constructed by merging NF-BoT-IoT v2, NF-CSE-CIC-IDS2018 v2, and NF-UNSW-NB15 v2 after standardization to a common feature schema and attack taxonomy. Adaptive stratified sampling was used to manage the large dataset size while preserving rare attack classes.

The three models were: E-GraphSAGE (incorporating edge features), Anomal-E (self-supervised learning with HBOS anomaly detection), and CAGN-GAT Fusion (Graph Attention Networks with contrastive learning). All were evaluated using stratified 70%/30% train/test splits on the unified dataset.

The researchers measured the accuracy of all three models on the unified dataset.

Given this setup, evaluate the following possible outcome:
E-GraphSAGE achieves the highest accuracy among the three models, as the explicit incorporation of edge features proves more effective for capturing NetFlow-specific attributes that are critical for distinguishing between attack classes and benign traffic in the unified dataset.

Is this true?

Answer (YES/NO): NO